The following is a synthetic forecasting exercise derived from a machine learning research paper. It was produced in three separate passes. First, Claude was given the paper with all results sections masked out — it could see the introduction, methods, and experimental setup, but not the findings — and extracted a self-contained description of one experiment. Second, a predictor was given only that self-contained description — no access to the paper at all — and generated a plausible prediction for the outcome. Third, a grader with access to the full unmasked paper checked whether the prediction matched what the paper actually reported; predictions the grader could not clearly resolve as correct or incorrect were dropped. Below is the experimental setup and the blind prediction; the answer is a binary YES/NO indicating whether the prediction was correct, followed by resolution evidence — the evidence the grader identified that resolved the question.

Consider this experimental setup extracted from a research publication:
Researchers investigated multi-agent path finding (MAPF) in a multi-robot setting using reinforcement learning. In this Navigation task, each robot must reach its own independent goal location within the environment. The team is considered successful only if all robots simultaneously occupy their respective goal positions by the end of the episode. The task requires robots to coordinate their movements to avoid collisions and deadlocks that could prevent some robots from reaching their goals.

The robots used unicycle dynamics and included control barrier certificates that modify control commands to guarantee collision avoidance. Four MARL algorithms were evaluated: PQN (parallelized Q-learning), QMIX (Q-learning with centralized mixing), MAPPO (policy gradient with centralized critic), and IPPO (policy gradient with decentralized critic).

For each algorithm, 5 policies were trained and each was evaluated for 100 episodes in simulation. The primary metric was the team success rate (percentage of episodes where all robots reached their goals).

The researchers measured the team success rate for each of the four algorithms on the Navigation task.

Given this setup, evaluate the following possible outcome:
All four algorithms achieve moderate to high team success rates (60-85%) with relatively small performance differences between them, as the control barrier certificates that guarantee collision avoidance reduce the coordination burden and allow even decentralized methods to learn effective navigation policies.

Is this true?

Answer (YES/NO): NO